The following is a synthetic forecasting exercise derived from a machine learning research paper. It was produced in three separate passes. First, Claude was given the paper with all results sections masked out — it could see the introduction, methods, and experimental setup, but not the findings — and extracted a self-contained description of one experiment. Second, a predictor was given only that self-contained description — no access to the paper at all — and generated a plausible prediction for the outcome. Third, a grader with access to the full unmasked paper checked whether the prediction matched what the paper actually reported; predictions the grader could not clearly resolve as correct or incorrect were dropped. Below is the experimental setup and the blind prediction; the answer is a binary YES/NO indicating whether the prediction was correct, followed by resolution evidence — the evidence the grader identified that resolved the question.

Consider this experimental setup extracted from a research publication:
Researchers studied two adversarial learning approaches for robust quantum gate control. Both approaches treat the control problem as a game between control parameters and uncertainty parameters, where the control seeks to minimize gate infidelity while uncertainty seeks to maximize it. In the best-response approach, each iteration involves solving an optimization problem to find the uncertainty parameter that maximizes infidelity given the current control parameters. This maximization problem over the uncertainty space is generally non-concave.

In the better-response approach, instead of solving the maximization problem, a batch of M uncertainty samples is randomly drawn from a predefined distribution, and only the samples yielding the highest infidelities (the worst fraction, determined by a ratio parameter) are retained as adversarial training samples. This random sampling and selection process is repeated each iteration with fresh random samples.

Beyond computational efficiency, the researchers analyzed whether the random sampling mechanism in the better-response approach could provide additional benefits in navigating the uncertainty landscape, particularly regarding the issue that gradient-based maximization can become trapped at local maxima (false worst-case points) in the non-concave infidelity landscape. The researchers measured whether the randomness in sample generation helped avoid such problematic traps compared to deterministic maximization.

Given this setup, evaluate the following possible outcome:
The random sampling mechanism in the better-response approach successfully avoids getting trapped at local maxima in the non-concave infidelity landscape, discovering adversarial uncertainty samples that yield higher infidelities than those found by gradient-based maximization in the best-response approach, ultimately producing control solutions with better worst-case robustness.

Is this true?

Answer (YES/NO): NO